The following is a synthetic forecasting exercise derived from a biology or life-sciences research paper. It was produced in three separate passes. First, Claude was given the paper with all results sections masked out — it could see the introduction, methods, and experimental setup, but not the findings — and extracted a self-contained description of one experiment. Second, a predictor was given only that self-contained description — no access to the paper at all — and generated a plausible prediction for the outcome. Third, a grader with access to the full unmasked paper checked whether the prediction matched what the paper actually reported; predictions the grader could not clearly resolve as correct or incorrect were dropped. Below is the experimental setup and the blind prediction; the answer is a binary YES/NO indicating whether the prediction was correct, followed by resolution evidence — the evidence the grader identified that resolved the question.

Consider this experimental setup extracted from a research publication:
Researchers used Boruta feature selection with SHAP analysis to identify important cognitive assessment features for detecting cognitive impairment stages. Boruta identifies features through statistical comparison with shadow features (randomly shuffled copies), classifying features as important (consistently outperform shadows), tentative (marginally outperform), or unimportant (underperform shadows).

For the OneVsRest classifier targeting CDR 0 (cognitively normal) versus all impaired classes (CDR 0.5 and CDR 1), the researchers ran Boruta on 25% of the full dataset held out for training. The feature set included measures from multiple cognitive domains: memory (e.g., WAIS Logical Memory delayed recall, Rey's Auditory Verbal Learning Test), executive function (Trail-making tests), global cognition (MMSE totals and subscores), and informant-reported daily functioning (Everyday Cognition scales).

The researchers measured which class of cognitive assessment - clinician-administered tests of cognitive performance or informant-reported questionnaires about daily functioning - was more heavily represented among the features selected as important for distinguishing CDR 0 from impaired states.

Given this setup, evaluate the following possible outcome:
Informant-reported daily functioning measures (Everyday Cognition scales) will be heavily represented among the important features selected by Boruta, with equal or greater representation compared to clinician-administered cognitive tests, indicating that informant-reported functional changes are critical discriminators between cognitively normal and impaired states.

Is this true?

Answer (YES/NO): NO